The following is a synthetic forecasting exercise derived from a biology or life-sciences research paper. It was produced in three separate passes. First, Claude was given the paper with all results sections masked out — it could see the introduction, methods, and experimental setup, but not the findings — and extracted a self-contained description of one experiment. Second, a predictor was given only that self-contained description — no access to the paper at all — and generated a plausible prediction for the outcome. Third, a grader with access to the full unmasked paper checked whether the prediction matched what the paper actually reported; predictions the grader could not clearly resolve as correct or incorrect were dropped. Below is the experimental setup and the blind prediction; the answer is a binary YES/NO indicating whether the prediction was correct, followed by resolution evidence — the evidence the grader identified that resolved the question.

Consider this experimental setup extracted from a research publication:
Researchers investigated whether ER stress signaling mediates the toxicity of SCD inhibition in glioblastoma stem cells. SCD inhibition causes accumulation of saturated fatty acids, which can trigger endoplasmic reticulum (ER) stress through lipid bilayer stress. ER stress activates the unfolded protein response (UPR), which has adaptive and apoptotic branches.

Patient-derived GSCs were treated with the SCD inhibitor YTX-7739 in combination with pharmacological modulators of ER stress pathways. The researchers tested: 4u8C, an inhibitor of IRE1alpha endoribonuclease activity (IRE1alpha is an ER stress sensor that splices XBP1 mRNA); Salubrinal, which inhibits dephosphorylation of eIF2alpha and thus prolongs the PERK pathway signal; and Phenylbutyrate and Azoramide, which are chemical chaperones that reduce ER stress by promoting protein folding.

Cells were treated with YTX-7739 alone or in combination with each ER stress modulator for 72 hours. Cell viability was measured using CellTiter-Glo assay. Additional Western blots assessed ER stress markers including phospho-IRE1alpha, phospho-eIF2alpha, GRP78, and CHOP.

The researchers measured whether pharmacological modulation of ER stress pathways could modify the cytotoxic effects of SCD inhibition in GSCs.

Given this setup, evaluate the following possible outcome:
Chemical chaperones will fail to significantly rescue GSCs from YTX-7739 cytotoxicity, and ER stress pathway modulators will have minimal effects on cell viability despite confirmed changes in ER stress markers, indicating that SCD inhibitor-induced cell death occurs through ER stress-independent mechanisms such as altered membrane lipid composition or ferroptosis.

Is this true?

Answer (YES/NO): NO